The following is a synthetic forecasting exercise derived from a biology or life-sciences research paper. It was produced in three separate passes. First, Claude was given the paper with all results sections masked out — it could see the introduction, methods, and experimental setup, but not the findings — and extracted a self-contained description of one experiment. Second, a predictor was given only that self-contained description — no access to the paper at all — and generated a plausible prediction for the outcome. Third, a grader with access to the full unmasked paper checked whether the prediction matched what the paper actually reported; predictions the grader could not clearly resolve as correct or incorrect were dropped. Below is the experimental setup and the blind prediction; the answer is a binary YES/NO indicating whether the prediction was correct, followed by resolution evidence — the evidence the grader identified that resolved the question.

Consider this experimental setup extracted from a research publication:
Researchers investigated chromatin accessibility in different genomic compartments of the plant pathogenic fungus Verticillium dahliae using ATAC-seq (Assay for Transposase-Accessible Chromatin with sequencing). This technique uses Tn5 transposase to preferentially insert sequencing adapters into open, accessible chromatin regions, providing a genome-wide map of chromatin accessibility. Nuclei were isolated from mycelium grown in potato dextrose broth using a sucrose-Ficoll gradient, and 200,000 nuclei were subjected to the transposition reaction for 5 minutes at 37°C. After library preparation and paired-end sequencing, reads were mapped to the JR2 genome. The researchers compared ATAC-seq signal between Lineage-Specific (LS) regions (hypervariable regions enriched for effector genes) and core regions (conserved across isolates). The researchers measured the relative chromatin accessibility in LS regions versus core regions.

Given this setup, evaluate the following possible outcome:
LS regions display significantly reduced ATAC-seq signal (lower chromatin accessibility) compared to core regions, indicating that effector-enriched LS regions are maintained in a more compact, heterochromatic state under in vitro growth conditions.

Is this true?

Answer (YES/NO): NO